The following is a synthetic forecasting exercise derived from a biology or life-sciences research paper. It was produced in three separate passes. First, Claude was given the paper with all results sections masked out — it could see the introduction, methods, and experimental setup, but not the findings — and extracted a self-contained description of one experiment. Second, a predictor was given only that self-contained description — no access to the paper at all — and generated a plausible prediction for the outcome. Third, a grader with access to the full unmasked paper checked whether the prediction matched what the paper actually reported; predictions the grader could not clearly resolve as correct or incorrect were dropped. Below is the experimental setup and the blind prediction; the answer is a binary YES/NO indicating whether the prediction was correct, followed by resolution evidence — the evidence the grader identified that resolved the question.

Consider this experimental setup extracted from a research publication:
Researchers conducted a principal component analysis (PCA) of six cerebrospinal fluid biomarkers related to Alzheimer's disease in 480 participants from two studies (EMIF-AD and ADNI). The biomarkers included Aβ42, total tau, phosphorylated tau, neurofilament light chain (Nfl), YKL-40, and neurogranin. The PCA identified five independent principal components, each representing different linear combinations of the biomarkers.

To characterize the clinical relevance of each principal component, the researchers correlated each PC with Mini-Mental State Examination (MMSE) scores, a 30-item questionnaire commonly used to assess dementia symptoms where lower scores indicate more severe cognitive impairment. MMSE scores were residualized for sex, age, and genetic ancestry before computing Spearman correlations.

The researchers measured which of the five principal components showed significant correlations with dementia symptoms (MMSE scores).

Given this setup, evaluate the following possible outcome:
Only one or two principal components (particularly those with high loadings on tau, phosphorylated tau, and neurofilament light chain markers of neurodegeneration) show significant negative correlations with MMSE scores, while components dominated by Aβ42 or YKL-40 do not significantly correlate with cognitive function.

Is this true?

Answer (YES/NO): NO